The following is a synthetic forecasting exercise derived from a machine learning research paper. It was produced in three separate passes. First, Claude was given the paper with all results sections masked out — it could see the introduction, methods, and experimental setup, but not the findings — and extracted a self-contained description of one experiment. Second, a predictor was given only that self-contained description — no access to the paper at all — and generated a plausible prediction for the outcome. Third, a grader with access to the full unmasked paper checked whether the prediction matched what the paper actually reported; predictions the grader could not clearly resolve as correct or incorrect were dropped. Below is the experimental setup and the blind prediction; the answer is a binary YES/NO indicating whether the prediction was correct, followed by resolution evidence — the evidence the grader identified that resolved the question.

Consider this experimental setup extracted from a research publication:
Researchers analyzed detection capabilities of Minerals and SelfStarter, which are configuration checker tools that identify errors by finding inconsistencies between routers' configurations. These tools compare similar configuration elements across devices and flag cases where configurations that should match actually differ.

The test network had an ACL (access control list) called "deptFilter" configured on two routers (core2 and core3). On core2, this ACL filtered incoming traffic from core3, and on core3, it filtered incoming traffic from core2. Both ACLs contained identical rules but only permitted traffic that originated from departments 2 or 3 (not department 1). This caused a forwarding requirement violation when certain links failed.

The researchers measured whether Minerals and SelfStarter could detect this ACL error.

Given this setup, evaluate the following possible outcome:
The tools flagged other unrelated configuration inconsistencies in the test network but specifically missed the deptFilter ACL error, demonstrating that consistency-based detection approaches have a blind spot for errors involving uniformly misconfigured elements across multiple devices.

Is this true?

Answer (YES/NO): NO